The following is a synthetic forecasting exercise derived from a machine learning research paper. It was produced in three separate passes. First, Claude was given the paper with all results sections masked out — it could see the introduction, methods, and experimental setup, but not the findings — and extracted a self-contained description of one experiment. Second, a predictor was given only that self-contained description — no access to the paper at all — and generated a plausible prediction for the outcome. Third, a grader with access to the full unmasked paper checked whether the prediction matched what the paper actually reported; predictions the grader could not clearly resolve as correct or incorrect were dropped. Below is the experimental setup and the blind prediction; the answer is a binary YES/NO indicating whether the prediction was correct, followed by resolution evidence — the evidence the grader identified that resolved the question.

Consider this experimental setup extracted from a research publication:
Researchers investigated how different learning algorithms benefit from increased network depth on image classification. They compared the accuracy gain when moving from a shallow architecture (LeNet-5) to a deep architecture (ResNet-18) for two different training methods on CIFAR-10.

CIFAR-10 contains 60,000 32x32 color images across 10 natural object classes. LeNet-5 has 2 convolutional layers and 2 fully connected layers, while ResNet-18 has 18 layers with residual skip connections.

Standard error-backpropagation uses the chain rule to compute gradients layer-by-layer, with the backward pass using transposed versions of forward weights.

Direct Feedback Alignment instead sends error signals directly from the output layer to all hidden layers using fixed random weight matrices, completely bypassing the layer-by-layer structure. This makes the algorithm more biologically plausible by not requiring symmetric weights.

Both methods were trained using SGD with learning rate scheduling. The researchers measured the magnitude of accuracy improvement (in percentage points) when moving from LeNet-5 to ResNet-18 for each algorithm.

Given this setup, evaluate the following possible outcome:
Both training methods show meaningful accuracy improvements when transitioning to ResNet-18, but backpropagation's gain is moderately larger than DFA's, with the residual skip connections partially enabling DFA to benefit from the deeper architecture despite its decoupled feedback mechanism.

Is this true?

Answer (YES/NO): NO